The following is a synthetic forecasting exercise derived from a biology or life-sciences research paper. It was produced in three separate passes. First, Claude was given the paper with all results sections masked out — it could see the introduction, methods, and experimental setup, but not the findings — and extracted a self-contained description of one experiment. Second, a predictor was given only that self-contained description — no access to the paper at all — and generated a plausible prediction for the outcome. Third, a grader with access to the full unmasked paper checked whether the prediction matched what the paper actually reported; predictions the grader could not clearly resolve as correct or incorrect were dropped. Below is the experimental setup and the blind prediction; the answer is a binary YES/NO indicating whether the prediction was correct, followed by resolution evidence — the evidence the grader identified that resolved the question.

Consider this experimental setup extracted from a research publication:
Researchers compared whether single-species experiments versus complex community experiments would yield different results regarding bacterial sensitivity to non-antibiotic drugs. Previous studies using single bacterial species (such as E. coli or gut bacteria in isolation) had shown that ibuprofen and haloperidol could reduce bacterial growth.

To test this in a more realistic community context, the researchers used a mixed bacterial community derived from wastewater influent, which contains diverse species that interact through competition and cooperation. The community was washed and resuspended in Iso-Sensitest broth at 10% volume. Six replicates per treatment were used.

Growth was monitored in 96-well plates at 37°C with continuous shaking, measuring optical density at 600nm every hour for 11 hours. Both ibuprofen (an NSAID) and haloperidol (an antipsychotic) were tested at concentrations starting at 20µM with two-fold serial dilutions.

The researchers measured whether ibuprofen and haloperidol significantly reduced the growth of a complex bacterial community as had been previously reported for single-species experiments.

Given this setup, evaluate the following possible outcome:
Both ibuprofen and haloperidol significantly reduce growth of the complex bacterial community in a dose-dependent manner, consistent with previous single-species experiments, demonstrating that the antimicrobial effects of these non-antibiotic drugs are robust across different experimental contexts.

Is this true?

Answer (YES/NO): NO